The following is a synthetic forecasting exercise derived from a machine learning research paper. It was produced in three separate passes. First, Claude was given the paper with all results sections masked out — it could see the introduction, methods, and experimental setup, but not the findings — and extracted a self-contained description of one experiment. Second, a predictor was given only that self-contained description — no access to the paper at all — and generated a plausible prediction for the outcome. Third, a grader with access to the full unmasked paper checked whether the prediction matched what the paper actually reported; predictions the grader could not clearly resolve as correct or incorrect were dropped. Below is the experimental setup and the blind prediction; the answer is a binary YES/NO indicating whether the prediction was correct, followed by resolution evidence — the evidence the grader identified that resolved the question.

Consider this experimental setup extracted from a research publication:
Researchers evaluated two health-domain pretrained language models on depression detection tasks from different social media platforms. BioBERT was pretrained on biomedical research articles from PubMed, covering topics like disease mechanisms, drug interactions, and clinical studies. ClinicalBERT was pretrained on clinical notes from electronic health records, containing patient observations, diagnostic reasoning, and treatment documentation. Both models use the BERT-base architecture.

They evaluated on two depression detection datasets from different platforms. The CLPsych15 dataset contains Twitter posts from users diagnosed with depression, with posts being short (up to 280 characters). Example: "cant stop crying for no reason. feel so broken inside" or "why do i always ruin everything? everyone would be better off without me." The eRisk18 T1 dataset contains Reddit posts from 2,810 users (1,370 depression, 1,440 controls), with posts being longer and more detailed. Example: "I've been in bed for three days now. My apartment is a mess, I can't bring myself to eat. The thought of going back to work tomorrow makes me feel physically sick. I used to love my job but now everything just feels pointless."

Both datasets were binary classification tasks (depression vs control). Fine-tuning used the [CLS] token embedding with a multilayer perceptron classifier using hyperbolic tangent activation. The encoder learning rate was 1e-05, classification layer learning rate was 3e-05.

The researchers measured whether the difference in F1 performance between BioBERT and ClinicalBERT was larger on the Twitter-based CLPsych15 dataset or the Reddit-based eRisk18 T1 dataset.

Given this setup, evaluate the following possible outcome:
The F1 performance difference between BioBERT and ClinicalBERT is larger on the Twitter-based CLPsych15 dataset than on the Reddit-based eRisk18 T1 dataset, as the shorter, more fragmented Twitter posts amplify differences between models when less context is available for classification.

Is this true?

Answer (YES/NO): NO